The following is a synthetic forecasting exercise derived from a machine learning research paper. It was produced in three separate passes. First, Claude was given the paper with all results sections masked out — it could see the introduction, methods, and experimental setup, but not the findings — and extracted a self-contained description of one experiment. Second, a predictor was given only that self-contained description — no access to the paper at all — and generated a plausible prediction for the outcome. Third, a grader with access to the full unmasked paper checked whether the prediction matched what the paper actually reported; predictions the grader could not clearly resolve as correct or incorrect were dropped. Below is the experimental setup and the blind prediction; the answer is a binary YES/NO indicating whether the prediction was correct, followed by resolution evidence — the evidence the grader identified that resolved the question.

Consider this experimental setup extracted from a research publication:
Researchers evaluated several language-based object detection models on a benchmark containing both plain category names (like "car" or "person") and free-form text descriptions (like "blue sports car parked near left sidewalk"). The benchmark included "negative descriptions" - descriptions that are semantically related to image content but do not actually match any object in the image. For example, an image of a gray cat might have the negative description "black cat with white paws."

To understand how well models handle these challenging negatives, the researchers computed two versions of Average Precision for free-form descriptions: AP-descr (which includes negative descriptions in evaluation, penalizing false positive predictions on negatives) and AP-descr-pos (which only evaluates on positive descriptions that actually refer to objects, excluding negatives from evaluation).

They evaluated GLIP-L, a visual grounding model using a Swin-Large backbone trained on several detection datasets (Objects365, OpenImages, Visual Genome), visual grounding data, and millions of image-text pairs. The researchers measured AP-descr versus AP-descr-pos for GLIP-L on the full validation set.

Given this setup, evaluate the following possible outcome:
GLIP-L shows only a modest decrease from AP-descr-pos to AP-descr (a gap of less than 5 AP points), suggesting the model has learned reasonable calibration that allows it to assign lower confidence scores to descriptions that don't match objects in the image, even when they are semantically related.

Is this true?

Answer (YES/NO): NO